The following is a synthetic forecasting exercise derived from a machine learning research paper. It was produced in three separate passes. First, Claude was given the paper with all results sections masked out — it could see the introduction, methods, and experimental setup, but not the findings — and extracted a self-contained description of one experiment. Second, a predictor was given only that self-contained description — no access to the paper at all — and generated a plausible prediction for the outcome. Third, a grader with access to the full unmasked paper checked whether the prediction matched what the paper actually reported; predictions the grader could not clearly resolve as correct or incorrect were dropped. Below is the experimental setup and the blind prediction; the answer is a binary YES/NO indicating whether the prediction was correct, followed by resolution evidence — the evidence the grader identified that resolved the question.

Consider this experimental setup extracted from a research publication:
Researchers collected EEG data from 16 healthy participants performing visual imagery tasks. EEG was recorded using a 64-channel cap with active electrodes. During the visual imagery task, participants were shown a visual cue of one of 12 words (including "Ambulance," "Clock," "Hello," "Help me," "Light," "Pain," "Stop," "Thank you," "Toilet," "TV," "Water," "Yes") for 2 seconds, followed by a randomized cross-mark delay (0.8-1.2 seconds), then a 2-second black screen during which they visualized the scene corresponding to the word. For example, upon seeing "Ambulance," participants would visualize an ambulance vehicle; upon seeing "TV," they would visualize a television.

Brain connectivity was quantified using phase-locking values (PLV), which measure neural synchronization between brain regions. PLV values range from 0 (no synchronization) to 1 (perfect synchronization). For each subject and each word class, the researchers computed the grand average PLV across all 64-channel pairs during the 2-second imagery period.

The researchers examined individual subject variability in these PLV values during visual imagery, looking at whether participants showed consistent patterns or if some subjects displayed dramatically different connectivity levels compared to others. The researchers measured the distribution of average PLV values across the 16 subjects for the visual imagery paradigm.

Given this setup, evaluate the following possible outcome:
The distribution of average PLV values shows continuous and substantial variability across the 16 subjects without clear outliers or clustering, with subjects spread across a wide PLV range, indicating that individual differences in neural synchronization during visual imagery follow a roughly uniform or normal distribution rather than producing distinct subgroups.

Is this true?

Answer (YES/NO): NO